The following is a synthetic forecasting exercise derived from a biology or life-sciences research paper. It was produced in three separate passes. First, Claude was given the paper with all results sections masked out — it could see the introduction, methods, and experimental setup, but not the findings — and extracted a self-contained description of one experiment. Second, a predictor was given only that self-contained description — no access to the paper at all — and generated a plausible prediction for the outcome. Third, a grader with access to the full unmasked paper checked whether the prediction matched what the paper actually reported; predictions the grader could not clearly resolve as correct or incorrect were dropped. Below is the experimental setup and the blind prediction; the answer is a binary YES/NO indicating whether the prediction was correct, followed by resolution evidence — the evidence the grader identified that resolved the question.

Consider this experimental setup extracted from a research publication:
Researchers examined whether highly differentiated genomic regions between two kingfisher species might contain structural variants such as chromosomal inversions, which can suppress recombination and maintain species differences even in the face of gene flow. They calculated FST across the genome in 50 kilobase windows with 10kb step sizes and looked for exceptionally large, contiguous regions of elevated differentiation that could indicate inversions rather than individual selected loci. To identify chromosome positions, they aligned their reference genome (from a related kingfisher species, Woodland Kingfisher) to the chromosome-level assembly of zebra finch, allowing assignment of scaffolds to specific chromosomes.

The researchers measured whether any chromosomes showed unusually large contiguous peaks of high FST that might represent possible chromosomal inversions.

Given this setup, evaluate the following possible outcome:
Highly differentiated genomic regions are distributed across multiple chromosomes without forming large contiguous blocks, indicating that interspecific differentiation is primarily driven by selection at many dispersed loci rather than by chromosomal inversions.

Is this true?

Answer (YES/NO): NO